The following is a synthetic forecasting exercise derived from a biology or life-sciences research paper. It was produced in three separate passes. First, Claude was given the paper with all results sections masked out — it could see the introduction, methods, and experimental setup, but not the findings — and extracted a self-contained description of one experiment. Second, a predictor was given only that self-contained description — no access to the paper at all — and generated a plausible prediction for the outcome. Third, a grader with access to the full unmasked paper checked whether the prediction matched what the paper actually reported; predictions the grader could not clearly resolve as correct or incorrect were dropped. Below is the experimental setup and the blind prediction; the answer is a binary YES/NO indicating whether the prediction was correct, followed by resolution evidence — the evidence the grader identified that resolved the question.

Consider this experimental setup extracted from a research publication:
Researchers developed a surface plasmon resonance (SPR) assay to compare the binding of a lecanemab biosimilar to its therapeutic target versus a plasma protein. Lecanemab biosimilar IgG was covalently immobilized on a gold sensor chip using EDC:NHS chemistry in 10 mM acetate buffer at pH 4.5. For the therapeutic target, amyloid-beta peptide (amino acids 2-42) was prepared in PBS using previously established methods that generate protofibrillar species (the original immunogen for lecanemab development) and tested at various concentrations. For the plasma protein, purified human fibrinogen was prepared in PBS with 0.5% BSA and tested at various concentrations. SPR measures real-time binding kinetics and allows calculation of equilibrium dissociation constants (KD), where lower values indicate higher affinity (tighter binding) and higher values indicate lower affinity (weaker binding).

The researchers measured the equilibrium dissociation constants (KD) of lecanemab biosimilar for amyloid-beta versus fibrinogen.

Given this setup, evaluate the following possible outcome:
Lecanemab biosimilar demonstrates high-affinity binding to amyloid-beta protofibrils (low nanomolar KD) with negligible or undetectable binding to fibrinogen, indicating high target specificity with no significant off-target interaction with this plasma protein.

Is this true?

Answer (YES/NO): NO